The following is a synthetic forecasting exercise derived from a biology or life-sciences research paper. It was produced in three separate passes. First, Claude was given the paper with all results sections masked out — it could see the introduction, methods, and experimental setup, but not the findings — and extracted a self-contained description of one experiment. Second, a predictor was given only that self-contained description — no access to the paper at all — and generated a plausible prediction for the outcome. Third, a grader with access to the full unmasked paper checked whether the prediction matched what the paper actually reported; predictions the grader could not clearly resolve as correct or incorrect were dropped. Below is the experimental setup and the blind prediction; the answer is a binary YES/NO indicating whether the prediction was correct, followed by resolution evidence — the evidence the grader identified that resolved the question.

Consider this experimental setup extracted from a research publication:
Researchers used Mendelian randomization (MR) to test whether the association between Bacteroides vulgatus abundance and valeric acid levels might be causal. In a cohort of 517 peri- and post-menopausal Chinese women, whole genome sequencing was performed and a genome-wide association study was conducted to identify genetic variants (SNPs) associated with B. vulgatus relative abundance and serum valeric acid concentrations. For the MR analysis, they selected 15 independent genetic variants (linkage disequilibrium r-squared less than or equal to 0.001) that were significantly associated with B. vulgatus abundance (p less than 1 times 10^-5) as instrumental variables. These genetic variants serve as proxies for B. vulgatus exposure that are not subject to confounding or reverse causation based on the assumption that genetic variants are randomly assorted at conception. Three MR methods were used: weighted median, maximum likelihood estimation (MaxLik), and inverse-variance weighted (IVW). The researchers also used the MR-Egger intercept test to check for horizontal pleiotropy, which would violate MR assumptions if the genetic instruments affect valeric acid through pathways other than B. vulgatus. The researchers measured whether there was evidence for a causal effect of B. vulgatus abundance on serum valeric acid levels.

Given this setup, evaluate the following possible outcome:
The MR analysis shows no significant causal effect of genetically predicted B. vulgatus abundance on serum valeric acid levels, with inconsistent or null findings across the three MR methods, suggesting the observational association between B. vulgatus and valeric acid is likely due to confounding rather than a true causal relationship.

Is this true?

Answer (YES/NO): NO